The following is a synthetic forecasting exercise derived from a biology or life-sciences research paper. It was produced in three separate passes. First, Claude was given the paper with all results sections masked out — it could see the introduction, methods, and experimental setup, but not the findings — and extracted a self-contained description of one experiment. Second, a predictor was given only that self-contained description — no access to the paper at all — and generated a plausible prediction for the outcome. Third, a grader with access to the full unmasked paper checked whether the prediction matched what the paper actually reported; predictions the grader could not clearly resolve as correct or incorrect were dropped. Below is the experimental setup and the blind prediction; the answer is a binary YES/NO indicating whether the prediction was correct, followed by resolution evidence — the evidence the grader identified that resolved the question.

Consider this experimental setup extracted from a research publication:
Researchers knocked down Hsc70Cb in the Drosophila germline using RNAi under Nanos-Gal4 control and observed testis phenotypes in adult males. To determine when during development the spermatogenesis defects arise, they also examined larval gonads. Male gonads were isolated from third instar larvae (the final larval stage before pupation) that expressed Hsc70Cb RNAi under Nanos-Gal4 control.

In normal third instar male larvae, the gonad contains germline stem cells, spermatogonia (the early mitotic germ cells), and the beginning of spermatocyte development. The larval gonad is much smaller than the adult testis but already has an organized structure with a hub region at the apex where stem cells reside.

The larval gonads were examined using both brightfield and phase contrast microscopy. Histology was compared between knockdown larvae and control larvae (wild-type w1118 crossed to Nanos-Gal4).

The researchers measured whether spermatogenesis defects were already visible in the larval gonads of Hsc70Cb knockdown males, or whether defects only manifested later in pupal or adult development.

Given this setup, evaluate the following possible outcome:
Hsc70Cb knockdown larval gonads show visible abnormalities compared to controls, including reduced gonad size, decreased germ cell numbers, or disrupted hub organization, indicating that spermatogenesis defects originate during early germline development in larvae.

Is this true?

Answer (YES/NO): YES